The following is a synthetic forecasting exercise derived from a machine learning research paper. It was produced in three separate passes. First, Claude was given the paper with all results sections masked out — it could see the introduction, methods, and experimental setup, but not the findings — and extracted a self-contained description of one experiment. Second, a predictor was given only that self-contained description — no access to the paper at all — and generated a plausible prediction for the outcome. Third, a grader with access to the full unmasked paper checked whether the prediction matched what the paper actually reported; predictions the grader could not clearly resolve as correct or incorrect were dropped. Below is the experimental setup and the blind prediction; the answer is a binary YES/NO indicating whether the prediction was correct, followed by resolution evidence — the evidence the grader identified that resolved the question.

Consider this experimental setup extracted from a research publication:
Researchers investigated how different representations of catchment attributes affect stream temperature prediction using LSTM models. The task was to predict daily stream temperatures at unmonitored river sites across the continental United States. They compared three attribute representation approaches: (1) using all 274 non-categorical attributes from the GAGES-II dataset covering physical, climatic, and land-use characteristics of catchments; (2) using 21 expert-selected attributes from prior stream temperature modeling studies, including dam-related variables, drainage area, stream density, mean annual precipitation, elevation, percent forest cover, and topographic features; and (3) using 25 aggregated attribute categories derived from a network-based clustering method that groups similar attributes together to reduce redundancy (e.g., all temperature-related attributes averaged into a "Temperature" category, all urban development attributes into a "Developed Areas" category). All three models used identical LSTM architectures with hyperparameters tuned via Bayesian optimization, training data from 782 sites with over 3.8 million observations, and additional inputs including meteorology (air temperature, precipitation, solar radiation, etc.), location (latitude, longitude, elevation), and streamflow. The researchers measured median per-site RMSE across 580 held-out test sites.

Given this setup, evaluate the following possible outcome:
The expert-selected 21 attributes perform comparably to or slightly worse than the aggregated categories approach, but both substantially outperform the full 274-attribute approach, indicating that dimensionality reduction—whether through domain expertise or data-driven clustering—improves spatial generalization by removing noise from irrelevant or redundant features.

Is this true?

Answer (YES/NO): NO